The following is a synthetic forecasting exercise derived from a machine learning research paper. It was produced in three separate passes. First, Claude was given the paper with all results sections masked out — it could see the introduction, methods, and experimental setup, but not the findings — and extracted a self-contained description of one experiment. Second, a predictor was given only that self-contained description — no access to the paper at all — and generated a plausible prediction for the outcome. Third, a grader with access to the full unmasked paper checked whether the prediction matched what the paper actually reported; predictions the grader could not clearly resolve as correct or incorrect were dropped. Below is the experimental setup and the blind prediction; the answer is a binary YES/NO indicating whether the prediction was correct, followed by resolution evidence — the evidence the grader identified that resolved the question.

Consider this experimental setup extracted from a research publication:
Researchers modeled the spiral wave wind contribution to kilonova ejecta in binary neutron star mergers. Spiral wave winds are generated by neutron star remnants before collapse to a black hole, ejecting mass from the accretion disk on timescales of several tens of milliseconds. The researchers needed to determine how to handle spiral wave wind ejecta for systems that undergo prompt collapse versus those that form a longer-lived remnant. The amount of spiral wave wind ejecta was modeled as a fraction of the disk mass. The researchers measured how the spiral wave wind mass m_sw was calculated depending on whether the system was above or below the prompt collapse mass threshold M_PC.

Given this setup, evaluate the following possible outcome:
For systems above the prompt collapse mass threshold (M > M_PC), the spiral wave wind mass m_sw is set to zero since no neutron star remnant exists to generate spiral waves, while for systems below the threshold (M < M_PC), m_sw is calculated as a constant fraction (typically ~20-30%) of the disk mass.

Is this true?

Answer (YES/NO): NO